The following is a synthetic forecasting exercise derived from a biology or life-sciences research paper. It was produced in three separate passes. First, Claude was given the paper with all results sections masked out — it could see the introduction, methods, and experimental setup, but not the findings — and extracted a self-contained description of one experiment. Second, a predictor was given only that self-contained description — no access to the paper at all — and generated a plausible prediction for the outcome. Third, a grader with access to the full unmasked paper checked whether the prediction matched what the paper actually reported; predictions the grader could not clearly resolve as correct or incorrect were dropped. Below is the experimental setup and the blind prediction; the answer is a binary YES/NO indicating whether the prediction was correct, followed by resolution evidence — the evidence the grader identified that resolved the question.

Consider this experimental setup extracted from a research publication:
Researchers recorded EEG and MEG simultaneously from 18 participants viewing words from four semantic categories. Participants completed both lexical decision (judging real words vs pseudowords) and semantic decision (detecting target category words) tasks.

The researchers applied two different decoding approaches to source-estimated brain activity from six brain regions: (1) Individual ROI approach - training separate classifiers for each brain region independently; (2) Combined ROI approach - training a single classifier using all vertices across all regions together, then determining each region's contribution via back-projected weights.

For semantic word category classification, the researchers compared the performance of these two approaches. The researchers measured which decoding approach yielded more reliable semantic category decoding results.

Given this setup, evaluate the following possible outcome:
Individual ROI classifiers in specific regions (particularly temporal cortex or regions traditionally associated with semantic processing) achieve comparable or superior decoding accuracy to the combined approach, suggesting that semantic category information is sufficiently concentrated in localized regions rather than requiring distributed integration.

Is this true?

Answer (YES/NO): YES